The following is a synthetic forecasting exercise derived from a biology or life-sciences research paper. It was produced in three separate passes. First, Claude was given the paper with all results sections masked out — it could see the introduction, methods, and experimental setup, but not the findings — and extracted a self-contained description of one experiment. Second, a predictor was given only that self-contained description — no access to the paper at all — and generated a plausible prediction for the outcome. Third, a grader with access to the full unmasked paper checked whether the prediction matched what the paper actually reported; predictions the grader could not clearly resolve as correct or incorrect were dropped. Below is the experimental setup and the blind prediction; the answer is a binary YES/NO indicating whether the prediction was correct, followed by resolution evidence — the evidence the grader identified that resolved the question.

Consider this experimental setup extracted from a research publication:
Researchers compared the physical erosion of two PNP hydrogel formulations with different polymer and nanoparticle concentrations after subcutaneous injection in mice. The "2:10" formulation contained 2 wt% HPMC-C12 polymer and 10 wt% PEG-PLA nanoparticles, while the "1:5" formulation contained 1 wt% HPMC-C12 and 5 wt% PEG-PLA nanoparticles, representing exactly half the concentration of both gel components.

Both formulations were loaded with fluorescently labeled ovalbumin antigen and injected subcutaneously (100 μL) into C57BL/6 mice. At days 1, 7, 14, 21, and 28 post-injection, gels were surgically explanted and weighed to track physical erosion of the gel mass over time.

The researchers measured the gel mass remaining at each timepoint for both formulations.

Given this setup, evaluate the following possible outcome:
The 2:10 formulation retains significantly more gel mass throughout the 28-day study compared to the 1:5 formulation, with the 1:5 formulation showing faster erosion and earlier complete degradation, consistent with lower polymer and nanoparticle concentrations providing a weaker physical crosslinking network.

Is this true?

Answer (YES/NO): NO